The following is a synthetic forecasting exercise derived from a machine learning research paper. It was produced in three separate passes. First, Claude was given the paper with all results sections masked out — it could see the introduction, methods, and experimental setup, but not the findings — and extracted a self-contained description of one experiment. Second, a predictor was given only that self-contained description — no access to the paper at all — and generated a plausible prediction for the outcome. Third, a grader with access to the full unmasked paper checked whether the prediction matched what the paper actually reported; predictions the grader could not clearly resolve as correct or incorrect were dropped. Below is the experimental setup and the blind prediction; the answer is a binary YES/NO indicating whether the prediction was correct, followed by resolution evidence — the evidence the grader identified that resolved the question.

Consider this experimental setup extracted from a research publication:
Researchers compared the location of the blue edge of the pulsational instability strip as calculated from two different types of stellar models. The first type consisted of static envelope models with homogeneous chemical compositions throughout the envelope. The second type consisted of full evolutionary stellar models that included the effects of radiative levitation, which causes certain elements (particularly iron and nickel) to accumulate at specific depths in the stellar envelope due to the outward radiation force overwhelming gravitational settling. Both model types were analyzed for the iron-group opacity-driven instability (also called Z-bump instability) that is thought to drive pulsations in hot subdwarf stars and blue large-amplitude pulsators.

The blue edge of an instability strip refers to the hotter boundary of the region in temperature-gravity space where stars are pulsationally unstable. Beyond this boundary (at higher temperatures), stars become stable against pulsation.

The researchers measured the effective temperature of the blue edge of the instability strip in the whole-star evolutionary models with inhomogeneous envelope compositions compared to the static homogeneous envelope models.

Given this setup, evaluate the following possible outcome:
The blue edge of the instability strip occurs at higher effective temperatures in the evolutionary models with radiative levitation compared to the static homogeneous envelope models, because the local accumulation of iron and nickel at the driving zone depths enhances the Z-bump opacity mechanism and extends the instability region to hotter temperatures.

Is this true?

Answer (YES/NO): YES